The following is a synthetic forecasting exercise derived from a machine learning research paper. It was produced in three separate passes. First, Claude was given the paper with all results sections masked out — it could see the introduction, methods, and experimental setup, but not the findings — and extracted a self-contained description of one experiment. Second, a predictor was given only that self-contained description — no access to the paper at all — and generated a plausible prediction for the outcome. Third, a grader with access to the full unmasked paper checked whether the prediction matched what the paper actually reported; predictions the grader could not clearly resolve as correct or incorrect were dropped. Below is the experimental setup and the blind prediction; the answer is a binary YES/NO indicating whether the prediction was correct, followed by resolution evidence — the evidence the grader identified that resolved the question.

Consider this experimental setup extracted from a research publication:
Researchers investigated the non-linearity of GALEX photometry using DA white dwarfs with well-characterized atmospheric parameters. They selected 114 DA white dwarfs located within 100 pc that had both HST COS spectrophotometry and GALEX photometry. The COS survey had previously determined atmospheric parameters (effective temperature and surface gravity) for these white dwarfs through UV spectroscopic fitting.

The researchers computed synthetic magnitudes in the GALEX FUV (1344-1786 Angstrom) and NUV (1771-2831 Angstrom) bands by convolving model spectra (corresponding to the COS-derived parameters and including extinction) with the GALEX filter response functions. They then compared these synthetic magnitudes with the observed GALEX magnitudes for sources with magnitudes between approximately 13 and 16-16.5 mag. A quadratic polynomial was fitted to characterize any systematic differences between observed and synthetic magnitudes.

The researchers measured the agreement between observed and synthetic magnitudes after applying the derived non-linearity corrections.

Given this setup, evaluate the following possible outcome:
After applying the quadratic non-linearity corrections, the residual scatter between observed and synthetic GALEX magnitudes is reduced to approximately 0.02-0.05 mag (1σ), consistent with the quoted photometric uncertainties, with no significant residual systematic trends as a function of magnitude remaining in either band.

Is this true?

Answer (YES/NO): NO